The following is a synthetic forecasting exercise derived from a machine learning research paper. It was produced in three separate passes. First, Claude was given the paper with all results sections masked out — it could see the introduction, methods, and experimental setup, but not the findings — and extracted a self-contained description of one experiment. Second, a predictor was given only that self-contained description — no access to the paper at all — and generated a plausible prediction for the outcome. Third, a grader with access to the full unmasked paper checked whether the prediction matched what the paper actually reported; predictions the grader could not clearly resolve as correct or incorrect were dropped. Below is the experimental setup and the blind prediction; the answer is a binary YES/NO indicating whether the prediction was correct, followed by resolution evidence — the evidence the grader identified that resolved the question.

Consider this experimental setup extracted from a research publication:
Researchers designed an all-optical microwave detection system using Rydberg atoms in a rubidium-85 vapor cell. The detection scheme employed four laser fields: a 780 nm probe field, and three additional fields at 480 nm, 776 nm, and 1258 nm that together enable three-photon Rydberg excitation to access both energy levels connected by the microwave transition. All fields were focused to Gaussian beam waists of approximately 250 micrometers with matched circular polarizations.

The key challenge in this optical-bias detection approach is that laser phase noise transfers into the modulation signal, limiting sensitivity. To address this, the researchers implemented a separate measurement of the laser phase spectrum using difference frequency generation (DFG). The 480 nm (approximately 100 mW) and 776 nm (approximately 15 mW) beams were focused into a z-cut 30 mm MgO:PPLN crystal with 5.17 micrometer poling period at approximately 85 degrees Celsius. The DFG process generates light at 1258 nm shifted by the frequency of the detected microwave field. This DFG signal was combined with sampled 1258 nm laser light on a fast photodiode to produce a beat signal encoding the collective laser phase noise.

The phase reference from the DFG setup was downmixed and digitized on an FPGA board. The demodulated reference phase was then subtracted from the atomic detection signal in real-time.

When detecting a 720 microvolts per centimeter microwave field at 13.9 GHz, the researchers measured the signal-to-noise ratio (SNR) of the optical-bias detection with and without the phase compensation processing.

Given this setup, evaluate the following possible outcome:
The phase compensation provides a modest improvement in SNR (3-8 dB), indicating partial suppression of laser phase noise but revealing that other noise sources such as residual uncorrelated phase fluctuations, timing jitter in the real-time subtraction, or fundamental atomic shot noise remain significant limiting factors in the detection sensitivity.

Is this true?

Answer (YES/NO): NO